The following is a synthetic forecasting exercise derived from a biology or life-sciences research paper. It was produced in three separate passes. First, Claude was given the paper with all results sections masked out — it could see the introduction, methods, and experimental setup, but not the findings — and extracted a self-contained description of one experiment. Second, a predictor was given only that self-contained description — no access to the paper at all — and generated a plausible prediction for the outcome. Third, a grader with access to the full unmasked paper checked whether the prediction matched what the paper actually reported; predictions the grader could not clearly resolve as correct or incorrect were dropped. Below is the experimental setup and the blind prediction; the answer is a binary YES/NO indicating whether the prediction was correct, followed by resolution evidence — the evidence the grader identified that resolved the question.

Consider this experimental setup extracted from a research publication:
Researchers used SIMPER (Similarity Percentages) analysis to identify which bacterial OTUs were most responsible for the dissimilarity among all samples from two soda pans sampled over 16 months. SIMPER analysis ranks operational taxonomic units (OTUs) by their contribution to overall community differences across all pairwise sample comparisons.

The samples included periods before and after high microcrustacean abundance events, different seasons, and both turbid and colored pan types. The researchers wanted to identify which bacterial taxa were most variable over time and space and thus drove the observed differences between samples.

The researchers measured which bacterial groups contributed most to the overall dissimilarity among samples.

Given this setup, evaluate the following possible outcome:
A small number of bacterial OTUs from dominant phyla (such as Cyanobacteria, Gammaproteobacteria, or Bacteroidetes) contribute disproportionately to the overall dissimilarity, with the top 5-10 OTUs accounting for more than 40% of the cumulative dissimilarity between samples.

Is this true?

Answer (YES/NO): NO